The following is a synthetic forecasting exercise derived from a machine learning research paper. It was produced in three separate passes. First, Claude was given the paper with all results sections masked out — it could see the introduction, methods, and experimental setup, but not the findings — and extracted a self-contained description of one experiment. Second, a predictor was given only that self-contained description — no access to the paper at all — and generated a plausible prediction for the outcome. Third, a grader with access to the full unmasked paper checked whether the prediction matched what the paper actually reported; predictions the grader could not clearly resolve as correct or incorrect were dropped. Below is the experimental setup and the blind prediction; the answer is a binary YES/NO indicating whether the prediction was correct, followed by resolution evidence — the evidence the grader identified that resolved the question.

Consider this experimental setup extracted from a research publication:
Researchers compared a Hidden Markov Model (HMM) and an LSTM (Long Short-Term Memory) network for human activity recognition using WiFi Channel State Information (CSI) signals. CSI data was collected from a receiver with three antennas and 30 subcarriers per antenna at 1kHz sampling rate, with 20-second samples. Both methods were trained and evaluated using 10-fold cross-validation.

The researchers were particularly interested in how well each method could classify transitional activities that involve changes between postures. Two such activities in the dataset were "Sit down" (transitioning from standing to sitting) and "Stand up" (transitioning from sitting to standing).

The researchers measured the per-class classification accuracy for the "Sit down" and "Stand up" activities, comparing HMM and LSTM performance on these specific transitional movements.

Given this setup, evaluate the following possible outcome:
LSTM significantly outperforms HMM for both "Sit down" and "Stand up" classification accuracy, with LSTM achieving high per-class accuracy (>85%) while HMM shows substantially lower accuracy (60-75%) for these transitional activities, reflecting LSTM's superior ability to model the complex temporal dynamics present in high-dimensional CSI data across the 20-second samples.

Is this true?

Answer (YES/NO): NO